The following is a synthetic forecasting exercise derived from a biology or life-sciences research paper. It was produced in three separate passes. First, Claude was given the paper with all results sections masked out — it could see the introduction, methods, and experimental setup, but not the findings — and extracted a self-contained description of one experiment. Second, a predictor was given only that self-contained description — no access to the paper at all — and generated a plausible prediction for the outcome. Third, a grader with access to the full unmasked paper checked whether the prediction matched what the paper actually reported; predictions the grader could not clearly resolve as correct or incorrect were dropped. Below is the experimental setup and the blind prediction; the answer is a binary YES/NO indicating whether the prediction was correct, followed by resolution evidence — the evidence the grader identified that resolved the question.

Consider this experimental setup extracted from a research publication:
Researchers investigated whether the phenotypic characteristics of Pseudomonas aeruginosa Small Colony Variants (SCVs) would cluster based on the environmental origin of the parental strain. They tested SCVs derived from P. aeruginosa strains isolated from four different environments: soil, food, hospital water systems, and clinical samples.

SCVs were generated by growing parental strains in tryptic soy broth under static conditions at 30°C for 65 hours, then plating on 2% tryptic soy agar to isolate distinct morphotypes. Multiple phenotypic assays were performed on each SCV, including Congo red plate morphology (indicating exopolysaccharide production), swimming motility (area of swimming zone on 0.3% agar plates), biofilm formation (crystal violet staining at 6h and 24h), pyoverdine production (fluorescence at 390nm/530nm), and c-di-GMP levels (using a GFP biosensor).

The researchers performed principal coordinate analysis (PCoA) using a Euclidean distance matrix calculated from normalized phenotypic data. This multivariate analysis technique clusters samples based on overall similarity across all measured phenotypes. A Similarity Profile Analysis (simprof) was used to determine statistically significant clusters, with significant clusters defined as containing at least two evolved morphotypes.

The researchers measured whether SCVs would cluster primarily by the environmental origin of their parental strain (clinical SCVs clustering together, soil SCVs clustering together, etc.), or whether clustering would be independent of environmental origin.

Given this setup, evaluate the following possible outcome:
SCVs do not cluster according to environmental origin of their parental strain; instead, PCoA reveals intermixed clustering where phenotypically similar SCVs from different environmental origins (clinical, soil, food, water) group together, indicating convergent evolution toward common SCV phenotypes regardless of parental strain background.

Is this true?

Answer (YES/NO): YES